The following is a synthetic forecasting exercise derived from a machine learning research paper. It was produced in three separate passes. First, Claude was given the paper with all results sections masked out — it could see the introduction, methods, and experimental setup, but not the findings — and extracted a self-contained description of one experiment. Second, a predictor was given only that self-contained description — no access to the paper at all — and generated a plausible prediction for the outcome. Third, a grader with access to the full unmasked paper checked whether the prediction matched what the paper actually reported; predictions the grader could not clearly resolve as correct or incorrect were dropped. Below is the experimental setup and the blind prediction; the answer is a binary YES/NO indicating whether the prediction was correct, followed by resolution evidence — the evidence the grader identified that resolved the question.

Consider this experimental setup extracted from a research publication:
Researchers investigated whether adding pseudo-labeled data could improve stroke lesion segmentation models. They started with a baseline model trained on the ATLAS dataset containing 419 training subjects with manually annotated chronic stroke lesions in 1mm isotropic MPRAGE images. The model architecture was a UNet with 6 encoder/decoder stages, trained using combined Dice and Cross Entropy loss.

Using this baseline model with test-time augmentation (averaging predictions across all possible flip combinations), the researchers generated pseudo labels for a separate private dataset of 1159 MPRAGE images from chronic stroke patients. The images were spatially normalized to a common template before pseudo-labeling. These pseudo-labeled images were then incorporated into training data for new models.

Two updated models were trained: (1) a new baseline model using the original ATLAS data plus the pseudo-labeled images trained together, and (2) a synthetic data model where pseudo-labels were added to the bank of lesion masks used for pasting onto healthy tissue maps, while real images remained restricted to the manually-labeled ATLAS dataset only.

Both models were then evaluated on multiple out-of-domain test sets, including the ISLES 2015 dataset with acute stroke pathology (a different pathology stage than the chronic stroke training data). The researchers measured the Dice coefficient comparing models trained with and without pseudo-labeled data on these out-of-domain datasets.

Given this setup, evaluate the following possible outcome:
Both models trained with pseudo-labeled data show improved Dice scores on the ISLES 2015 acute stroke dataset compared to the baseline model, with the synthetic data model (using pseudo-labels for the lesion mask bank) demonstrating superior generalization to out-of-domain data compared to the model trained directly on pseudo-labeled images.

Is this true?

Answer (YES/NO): NO